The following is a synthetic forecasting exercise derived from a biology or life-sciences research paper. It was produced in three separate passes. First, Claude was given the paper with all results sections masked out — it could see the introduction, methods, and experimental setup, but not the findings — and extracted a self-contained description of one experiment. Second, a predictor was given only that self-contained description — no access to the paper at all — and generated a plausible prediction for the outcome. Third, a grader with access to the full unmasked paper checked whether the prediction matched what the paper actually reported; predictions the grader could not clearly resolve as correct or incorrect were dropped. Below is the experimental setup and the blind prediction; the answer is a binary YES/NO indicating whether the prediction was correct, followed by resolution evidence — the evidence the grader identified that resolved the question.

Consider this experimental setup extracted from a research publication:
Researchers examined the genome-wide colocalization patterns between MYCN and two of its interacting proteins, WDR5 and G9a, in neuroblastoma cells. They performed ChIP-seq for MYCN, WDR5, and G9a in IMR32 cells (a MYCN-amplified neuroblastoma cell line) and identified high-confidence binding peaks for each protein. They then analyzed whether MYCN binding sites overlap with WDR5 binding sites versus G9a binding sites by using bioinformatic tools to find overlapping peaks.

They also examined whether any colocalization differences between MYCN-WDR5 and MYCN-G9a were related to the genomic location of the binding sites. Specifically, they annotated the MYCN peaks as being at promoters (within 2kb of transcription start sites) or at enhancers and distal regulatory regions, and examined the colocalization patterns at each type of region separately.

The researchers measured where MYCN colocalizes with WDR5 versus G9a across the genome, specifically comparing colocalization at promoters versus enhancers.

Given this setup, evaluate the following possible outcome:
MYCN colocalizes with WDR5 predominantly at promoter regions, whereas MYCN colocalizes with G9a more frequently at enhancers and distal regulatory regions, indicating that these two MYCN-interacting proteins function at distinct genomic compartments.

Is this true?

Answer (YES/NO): YES